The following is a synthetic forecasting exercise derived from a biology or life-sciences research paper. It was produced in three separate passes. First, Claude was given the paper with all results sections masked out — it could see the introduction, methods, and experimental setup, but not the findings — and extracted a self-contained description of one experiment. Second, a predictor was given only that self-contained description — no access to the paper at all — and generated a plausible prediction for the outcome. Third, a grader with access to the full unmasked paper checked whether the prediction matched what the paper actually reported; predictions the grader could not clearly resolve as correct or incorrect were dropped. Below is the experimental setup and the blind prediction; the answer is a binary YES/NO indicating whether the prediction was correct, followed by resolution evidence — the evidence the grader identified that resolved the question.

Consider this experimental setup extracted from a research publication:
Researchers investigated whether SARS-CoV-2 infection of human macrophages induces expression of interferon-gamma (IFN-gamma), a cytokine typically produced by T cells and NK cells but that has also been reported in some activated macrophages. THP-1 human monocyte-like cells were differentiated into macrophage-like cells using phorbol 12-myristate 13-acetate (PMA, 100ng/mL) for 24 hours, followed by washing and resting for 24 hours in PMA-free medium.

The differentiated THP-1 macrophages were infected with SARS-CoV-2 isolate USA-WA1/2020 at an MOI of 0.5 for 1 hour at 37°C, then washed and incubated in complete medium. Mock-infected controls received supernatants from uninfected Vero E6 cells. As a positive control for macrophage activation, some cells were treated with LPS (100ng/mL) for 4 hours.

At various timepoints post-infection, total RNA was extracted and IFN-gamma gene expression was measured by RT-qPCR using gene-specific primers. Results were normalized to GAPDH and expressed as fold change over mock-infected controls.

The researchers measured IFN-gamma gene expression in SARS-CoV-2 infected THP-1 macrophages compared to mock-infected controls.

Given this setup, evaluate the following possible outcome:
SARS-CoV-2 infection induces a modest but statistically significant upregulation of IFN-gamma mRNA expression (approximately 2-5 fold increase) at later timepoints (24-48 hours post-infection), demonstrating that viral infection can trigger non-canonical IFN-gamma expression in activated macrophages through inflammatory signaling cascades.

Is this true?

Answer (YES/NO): NO